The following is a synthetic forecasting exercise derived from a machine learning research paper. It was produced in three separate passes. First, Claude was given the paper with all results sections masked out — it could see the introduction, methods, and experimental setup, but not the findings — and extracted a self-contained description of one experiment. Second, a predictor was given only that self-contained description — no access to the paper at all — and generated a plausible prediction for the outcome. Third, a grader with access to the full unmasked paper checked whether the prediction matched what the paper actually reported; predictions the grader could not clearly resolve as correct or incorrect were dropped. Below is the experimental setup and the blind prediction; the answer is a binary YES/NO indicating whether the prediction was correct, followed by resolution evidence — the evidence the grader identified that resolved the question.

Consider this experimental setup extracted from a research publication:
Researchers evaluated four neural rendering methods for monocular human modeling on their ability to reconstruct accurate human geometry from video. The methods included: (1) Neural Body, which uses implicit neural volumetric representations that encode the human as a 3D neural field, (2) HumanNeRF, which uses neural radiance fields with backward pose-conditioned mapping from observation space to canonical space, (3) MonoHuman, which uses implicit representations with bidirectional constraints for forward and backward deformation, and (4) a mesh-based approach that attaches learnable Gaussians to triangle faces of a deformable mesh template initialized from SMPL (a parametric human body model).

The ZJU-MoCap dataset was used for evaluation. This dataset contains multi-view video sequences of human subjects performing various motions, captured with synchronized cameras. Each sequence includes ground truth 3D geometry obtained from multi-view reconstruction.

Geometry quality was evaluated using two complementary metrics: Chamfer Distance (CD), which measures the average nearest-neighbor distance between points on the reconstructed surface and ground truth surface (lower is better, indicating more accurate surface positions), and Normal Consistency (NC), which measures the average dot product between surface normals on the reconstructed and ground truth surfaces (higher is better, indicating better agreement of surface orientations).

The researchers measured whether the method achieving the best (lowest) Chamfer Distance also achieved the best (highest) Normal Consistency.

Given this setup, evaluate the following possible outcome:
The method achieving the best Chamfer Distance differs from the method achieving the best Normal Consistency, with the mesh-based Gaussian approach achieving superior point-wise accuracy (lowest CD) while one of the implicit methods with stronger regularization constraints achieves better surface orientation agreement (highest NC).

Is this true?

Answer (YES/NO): NO